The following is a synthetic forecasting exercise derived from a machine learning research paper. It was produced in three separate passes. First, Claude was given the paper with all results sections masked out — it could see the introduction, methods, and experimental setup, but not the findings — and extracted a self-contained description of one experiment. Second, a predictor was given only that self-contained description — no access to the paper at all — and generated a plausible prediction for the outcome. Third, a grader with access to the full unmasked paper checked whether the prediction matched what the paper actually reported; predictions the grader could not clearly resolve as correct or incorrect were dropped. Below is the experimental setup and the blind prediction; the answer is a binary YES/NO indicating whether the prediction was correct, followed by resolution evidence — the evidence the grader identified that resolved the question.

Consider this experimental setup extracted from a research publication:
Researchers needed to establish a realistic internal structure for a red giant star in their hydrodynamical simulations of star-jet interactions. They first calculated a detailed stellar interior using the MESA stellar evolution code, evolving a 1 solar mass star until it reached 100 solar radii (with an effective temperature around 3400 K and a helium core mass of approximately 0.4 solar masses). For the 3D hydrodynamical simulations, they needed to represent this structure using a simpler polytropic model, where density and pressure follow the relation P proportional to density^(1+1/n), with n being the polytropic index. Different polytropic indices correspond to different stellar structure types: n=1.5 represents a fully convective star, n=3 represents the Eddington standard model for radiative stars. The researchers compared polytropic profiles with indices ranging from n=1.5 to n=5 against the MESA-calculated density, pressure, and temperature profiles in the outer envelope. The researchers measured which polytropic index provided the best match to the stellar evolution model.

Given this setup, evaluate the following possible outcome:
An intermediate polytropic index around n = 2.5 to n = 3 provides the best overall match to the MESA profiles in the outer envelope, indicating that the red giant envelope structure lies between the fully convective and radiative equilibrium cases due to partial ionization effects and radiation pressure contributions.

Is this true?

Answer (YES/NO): NO